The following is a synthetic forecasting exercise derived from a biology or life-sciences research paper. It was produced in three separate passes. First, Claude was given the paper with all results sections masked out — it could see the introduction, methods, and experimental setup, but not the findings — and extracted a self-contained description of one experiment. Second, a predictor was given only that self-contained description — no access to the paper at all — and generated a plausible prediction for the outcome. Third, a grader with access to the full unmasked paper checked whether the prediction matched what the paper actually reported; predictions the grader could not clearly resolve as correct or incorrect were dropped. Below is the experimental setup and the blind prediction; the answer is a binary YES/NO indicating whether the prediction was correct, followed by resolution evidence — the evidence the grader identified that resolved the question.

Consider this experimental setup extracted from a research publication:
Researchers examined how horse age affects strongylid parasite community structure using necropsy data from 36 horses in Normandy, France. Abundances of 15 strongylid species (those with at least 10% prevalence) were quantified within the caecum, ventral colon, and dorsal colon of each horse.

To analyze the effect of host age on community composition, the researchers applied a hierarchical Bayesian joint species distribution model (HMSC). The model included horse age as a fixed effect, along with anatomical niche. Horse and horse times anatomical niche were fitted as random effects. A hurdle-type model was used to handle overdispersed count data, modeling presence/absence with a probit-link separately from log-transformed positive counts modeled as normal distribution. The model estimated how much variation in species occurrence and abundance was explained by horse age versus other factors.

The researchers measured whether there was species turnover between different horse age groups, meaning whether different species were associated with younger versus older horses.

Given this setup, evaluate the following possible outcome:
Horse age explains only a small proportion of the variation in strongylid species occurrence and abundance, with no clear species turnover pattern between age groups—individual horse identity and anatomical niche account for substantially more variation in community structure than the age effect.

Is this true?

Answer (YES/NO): NO